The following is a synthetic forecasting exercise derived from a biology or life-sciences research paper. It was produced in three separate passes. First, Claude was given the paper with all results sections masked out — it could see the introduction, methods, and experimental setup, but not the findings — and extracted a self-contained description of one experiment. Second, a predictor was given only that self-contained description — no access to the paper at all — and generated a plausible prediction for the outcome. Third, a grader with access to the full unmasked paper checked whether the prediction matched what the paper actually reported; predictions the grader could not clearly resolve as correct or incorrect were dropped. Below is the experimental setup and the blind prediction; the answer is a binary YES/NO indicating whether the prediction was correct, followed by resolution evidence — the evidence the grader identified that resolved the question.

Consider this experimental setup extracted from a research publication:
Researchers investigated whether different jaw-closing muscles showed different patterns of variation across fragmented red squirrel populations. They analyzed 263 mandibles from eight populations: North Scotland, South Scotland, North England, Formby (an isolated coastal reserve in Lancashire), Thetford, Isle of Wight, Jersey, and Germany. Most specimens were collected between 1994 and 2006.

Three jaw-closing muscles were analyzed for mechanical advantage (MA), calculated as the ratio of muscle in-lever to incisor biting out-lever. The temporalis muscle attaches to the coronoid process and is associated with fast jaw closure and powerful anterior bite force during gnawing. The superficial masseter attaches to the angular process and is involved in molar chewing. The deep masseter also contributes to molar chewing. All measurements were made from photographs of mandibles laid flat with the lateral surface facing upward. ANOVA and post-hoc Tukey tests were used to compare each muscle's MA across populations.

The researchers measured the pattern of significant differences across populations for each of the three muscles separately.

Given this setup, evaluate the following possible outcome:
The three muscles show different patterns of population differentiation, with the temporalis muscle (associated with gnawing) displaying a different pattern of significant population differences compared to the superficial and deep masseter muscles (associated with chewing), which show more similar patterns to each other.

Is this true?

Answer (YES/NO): YES